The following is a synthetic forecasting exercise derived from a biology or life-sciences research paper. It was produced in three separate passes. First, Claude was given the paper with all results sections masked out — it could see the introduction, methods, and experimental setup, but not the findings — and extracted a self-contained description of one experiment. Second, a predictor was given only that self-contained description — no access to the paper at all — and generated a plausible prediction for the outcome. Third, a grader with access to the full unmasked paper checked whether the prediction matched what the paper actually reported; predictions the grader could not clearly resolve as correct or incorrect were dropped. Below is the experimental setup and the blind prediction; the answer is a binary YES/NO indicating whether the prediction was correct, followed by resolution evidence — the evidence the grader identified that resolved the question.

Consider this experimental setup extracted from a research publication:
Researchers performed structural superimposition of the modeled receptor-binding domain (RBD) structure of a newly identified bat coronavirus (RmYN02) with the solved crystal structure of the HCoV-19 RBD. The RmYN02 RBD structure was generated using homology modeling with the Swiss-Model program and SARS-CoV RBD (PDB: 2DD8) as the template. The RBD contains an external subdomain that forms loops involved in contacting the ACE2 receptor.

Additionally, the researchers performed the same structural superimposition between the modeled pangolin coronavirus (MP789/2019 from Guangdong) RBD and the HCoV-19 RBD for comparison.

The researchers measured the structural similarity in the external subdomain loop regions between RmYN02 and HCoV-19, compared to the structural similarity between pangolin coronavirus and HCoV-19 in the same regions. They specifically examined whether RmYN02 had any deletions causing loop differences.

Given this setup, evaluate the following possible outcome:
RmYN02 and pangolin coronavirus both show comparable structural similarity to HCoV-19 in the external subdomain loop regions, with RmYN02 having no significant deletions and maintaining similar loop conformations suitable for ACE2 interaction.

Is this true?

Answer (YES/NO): NO